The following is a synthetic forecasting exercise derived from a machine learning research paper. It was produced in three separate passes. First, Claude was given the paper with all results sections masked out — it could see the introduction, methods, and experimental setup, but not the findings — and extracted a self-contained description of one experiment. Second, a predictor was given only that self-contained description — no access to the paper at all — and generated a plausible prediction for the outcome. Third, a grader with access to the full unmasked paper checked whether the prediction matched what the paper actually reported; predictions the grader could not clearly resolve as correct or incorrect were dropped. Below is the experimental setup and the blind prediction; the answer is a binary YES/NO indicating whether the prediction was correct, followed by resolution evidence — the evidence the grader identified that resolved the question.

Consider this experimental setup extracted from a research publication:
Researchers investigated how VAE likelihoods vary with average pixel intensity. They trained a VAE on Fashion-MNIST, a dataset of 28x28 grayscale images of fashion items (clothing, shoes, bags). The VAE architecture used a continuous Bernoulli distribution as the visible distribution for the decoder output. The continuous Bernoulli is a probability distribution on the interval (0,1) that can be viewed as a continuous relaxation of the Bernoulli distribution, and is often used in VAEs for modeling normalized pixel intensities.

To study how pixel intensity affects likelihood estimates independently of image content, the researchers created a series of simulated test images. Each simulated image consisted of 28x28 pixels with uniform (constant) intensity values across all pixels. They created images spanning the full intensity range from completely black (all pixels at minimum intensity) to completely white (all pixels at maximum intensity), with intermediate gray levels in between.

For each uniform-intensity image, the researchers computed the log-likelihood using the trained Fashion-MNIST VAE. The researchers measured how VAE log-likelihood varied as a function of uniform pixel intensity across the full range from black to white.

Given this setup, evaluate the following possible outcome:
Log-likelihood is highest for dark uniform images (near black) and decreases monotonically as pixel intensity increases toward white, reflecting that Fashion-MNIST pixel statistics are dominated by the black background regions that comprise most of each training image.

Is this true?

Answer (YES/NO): NO